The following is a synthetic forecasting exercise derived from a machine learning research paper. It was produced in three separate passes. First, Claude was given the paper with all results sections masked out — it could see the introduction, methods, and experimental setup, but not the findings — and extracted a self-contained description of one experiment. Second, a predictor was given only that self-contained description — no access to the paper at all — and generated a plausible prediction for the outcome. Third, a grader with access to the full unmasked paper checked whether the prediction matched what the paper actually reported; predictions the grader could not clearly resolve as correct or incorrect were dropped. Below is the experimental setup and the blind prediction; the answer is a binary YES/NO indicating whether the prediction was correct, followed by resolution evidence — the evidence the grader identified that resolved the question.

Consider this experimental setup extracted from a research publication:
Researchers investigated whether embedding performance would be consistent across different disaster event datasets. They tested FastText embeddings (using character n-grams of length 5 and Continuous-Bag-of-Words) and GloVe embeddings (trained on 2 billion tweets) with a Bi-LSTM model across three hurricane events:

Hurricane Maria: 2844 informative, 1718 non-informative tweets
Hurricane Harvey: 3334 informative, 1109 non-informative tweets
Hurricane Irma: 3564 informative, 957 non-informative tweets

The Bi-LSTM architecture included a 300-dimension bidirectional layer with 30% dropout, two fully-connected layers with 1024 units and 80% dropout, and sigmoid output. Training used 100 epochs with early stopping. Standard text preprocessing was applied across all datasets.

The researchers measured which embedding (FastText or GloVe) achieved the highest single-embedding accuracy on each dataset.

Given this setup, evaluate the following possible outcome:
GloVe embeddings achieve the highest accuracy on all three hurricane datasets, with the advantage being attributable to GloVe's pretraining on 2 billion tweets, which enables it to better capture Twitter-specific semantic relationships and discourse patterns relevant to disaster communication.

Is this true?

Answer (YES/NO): NO